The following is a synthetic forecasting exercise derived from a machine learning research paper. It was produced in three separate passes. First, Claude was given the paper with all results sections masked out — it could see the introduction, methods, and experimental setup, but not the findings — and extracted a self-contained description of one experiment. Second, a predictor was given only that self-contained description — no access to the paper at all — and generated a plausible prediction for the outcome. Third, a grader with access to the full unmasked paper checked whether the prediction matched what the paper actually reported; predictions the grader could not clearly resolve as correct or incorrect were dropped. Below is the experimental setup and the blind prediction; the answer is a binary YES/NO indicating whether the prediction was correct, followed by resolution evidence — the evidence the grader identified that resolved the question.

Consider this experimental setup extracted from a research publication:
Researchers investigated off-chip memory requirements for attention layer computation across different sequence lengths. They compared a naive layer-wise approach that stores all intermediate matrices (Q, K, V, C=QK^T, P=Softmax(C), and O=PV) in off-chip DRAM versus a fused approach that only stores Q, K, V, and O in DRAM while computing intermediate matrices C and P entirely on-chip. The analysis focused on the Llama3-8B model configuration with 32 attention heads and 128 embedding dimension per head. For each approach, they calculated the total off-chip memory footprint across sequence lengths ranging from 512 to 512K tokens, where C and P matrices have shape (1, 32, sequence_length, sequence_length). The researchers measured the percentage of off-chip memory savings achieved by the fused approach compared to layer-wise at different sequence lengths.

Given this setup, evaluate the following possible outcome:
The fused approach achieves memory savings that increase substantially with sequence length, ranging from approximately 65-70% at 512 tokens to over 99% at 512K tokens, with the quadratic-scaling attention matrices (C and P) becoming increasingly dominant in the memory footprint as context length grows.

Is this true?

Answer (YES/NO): YES